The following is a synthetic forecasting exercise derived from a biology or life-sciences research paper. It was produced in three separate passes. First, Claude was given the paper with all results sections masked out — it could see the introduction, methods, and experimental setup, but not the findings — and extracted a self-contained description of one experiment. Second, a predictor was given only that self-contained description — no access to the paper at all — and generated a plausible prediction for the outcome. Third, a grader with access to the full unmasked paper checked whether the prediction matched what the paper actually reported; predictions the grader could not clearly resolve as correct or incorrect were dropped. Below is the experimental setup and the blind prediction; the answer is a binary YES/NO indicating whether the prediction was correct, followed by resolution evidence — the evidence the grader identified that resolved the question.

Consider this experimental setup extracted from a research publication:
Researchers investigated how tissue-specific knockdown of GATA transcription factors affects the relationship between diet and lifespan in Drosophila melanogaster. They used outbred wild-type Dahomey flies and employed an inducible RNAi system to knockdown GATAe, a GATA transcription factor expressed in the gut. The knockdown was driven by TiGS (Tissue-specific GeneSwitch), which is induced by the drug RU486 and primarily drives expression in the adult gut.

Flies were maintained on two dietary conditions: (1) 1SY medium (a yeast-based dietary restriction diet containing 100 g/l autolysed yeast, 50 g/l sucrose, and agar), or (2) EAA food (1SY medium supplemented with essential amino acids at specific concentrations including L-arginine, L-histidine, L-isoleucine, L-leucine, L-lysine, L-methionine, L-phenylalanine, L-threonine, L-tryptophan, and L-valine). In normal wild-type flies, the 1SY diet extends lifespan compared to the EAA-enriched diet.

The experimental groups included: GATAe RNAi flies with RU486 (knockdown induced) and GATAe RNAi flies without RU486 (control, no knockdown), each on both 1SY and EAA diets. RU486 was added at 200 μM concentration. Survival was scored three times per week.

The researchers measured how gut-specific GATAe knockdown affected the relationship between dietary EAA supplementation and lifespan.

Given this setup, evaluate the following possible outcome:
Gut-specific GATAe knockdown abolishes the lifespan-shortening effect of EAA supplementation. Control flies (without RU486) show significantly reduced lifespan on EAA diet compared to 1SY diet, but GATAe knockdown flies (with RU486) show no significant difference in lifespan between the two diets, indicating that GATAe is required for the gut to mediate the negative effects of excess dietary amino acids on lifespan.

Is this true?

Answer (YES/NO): NO